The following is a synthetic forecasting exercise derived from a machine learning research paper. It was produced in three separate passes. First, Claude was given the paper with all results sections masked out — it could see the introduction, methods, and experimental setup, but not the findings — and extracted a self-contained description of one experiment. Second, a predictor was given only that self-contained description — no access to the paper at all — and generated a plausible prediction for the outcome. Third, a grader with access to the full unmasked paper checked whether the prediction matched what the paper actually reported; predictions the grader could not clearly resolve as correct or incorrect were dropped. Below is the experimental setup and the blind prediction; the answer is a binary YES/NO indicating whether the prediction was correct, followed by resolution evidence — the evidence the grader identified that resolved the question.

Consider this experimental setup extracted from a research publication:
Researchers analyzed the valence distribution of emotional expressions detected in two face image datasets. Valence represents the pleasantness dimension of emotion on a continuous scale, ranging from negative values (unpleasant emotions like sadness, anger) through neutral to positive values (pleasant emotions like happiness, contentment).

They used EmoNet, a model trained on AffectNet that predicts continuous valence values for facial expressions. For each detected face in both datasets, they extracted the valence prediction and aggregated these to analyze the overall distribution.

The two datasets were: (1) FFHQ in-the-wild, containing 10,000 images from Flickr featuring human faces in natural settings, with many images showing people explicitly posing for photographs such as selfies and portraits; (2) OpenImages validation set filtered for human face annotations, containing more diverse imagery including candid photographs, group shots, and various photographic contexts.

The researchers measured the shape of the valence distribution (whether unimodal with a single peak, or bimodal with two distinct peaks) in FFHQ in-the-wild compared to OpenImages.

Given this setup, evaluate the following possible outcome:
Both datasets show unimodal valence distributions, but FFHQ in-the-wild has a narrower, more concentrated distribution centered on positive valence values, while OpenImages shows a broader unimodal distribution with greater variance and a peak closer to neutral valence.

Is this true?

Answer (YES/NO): NO